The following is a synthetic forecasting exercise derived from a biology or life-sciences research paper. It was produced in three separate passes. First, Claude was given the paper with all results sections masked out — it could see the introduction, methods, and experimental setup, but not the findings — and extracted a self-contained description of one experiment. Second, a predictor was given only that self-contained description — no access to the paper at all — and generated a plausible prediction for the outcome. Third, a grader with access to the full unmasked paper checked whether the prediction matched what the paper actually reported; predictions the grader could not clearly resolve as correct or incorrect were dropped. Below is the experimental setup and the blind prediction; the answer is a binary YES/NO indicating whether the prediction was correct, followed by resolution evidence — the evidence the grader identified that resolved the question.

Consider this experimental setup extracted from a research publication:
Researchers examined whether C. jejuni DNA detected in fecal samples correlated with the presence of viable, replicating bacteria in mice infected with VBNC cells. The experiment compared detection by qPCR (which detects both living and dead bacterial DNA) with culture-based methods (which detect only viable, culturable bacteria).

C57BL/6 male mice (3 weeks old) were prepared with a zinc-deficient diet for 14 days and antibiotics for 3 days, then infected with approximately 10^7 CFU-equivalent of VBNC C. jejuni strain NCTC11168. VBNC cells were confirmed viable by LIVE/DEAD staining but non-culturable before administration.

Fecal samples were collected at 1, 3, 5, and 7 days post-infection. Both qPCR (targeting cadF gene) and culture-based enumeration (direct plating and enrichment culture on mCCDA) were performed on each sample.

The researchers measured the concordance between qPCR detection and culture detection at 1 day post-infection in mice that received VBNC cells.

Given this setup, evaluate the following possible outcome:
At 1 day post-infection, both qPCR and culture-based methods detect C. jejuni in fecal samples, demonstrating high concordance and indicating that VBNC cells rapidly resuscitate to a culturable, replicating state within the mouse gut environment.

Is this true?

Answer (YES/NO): NO